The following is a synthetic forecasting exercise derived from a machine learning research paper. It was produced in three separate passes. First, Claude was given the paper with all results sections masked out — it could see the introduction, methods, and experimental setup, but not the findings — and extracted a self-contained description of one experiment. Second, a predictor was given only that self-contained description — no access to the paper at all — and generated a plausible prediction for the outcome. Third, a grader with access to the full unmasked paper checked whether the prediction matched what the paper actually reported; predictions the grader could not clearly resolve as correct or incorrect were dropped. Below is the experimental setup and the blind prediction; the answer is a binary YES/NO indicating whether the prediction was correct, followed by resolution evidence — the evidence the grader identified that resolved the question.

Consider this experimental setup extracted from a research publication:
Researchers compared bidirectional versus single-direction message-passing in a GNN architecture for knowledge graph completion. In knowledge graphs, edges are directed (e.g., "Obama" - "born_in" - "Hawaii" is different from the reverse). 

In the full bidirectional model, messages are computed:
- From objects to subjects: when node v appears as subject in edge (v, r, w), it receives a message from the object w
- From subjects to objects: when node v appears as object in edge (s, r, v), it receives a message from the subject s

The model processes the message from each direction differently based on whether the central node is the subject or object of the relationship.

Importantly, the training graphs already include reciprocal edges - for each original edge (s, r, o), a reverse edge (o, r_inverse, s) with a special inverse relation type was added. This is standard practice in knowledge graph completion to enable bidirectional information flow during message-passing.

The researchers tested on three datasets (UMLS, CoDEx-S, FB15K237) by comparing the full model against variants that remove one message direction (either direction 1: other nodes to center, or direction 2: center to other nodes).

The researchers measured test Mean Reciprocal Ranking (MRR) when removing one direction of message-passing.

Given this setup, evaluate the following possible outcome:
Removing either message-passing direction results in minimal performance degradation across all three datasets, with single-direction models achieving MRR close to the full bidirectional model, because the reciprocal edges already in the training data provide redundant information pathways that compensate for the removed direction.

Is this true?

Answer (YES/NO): YES